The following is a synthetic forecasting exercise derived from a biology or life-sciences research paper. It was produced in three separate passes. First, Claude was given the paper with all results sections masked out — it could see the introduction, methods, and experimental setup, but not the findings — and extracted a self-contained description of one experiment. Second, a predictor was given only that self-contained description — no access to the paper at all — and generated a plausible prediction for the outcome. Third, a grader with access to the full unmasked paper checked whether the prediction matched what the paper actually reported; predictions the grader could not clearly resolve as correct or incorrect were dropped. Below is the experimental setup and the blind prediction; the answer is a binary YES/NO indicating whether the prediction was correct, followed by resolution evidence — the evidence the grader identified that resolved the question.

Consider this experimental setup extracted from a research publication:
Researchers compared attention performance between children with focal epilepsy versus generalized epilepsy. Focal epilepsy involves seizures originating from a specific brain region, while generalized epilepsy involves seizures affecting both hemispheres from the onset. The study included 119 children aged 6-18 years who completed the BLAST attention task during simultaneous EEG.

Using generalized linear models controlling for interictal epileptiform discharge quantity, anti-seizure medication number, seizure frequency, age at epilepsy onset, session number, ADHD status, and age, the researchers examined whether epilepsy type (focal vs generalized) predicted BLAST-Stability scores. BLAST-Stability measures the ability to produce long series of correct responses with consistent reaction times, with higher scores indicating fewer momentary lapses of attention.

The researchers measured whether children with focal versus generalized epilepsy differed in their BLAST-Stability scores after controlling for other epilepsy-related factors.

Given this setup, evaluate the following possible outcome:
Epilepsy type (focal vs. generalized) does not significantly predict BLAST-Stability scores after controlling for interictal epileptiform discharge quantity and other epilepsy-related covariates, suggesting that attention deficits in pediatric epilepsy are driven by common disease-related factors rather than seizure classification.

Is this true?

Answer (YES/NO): YES